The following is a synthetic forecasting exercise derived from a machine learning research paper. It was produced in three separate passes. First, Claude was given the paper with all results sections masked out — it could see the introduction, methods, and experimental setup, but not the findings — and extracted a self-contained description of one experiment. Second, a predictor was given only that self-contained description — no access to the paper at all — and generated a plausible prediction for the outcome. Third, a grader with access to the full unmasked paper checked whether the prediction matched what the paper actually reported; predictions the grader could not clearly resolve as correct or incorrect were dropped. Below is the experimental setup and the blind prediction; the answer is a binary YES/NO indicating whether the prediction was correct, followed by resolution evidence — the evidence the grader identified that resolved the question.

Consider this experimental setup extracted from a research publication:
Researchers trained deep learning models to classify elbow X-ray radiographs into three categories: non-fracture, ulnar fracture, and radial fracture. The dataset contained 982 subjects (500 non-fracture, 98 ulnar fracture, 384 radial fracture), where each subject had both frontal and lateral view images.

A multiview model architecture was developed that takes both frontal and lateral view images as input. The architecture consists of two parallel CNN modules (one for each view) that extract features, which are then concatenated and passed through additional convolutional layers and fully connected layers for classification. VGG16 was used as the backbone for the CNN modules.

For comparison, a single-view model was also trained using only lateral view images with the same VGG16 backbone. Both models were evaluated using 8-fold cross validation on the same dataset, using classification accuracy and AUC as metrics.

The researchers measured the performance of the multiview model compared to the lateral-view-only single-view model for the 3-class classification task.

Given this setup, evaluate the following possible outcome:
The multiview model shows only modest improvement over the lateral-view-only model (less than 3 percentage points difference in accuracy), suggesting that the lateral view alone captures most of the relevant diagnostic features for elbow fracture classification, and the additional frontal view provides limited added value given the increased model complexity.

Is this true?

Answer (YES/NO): NO